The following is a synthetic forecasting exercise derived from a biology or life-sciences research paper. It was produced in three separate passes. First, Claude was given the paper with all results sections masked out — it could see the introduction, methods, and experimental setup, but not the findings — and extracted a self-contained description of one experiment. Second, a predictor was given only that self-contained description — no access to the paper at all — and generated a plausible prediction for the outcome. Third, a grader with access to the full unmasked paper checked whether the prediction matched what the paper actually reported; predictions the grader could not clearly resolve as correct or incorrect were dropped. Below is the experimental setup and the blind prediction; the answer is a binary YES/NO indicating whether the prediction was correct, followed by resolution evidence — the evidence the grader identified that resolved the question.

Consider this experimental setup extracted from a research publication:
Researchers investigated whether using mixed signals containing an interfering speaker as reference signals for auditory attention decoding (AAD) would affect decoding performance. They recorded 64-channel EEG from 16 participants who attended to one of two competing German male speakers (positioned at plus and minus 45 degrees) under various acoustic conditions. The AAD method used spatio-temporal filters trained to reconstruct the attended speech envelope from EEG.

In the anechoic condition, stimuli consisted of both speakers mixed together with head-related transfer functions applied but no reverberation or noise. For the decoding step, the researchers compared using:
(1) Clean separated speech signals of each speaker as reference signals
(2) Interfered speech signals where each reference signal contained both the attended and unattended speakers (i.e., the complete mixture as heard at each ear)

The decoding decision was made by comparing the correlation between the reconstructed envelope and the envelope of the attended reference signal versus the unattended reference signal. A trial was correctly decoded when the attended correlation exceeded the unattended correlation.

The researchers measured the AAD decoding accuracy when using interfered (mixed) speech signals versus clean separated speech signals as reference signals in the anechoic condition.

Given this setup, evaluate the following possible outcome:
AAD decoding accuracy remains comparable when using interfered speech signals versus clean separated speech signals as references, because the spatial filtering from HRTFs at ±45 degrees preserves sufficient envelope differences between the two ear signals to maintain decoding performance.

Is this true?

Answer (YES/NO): NO